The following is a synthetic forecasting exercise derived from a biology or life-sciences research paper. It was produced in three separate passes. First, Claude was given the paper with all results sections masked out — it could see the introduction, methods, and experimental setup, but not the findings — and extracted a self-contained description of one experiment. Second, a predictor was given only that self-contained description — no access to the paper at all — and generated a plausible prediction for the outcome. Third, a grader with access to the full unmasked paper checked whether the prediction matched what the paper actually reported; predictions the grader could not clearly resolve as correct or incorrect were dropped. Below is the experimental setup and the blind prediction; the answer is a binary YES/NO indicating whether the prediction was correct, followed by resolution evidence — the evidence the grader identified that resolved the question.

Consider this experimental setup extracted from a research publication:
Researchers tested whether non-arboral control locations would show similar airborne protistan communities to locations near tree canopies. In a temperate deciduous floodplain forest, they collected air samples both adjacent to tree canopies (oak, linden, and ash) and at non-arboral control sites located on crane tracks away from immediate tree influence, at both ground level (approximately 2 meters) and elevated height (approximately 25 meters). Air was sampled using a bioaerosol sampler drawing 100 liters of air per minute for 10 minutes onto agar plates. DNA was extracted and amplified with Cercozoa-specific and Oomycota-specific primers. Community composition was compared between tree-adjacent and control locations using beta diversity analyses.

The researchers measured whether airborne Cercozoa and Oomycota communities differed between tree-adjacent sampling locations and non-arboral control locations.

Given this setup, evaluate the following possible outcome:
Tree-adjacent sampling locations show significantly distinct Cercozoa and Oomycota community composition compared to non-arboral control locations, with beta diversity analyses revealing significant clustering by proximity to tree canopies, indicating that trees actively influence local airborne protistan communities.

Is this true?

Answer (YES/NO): NO